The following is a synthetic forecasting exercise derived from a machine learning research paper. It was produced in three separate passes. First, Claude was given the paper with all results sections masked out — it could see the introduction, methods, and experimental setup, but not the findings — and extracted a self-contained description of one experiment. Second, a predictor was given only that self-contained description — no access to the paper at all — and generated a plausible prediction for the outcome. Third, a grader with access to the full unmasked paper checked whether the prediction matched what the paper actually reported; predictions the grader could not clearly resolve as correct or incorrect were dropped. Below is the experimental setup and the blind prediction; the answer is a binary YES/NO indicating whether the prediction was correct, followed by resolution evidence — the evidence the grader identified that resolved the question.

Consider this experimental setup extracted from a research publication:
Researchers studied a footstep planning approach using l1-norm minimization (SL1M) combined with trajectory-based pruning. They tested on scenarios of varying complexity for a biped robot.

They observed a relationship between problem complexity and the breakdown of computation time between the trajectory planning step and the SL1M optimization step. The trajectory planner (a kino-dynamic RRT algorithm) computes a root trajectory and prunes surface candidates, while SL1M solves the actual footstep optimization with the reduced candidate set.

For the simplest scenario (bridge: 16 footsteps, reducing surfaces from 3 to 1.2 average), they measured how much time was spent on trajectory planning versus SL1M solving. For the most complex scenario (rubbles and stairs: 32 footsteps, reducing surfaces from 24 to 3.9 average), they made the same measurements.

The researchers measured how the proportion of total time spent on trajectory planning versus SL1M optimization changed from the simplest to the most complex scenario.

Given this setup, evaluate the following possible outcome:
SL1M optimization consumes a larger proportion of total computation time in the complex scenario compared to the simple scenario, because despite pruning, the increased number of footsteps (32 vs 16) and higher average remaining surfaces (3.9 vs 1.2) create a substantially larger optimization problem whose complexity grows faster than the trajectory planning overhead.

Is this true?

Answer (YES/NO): YES